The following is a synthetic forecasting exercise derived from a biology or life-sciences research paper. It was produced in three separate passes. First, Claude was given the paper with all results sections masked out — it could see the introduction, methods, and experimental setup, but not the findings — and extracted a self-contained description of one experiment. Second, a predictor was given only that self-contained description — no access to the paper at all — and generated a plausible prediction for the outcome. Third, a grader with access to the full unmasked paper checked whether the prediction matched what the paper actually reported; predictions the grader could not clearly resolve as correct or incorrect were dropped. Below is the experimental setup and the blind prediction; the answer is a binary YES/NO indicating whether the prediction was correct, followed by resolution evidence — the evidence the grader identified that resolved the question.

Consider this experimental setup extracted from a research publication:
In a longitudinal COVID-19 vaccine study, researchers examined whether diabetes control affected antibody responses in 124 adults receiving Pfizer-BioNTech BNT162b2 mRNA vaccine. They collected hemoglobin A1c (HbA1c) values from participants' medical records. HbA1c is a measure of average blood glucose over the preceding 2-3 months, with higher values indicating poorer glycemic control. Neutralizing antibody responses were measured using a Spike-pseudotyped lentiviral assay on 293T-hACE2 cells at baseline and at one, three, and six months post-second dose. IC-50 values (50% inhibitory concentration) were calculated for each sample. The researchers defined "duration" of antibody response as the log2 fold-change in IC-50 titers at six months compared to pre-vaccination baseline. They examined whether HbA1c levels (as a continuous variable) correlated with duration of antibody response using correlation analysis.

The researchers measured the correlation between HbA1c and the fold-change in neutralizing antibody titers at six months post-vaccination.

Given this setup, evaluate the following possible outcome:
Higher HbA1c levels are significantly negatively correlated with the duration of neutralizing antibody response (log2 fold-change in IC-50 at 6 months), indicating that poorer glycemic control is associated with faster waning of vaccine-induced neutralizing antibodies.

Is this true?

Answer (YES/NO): YES